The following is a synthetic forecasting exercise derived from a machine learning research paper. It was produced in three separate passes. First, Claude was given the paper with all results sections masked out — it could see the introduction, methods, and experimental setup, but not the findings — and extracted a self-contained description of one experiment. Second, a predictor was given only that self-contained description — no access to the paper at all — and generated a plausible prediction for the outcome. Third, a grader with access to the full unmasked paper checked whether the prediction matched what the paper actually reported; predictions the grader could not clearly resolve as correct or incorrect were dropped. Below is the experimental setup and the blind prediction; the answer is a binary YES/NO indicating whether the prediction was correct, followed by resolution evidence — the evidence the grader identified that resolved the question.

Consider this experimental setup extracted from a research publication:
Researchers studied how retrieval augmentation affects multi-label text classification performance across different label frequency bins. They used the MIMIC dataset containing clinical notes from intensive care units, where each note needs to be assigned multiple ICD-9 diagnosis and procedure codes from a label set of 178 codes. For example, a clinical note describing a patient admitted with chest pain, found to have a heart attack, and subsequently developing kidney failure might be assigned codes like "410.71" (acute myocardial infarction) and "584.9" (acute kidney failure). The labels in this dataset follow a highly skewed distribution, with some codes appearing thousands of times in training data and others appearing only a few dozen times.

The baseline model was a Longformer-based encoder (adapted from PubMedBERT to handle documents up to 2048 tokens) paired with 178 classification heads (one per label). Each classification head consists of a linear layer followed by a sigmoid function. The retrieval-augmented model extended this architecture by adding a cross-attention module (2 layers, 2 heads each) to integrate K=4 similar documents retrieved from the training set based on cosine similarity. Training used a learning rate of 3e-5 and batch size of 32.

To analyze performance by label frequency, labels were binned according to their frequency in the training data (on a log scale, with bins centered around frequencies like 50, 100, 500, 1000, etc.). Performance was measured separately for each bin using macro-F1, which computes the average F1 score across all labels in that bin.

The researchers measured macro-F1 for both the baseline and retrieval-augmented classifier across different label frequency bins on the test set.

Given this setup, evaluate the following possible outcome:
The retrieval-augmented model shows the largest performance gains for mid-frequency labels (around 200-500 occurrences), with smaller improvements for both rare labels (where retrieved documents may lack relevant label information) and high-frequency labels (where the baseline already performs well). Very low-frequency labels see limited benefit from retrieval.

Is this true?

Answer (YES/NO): NO